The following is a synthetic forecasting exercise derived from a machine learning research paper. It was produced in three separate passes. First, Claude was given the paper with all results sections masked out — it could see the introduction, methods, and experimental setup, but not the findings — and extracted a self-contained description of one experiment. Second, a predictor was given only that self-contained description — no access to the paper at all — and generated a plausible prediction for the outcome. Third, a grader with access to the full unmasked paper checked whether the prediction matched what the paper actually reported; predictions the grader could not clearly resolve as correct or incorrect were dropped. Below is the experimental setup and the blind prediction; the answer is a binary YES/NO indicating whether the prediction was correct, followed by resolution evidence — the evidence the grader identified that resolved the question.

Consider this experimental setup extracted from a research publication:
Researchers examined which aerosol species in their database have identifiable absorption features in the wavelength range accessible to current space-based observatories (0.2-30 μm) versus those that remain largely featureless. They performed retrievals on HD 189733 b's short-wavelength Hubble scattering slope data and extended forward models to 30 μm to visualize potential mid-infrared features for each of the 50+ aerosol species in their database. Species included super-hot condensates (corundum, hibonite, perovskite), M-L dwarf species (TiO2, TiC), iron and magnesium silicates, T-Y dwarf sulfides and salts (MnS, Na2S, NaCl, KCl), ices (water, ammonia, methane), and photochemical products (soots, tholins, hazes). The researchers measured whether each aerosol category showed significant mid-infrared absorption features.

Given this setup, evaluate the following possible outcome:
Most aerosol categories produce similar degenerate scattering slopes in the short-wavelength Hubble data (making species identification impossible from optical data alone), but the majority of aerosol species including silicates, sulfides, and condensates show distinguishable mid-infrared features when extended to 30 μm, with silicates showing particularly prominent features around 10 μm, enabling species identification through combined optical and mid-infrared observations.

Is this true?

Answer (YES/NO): NO